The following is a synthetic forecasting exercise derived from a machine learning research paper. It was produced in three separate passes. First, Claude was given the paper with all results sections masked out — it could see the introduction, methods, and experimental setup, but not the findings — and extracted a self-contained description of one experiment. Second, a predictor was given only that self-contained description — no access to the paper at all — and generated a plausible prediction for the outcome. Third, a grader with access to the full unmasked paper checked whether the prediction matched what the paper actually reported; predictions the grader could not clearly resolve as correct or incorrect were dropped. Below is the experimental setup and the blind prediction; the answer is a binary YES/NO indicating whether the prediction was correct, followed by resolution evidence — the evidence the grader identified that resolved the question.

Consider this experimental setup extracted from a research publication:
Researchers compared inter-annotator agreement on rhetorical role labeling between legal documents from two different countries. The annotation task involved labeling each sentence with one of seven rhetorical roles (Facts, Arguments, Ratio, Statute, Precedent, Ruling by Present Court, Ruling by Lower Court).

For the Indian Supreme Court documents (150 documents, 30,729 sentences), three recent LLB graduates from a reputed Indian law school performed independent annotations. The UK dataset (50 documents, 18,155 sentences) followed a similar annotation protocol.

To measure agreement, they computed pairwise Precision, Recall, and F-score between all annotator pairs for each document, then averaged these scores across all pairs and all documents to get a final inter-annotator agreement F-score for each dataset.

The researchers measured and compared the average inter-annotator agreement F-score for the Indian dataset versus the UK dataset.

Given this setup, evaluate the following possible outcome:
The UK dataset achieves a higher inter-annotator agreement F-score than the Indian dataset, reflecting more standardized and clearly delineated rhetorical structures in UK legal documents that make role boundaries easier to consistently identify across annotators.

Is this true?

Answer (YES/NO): NO